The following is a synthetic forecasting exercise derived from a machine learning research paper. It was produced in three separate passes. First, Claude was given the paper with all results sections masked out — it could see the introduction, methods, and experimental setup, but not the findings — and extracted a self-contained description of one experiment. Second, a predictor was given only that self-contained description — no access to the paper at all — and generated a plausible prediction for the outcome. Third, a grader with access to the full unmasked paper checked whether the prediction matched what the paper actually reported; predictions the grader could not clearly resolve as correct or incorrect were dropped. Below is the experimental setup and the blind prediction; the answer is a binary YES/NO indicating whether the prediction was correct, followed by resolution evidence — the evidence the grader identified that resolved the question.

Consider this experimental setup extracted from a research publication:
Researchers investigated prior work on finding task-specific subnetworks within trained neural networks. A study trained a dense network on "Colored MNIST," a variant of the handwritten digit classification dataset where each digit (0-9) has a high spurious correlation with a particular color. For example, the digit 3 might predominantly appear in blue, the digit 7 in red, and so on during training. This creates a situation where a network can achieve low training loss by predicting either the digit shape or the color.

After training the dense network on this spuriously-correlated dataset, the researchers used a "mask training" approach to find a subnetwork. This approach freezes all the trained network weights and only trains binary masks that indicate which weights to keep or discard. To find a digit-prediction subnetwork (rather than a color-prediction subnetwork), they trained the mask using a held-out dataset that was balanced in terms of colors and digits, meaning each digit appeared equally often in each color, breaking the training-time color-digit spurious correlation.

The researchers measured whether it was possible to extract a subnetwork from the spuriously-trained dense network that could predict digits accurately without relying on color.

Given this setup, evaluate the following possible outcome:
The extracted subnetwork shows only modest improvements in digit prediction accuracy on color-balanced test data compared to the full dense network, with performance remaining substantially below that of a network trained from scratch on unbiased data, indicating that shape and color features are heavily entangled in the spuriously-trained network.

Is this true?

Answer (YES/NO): NO